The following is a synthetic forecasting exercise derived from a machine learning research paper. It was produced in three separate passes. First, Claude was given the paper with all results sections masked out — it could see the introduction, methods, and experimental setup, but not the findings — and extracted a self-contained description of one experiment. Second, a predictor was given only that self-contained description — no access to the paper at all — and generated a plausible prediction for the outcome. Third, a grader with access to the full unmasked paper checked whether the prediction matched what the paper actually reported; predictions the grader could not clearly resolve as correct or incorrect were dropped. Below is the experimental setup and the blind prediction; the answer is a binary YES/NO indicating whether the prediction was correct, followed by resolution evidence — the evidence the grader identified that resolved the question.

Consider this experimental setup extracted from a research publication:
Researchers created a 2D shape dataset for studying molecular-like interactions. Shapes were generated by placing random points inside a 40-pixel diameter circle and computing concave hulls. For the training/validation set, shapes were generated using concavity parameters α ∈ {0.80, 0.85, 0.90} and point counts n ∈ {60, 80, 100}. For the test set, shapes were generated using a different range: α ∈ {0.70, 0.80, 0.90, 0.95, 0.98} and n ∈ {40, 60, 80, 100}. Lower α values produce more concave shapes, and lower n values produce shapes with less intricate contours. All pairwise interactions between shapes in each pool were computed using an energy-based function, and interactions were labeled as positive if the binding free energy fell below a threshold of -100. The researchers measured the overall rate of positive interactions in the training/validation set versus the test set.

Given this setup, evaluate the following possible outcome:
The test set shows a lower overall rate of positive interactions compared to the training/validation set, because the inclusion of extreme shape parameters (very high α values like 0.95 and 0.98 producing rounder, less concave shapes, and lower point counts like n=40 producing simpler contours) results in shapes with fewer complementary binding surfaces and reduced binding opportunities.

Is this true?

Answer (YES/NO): NO